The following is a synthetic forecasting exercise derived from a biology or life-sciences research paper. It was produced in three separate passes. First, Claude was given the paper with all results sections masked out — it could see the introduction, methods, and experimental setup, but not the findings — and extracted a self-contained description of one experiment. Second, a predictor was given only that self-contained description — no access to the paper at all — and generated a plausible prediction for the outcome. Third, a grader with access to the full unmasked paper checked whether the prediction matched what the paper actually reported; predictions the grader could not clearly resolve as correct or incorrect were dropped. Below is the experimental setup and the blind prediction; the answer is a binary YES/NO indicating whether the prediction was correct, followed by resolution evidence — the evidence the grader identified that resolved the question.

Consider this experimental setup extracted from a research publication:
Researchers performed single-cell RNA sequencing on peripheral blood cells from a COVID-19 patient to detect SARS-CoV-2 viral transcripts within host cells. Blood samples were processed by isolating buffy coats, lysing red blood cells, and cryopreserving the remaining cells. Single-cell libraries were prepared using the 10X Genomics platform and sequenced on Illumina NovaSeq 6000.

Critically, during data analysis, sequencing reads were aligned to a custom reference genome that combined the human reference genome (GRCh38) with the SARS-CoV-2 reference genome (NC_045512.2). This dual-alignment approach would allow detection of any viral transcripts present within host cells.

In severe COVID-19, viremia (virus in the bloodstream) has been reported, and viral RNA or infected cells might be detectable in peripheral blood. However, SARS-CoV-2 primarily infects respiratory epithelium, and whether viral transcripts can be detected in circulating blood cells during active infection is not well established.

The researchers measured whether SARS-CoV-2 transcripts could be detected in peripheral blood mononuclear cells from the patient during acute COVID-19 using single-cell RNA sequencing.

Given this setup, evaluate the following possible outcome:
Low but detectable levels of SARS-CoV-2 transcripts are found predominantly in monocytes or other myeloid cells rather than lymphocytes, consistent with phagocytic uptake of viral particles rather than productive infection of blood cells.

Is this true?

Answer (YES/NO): NO